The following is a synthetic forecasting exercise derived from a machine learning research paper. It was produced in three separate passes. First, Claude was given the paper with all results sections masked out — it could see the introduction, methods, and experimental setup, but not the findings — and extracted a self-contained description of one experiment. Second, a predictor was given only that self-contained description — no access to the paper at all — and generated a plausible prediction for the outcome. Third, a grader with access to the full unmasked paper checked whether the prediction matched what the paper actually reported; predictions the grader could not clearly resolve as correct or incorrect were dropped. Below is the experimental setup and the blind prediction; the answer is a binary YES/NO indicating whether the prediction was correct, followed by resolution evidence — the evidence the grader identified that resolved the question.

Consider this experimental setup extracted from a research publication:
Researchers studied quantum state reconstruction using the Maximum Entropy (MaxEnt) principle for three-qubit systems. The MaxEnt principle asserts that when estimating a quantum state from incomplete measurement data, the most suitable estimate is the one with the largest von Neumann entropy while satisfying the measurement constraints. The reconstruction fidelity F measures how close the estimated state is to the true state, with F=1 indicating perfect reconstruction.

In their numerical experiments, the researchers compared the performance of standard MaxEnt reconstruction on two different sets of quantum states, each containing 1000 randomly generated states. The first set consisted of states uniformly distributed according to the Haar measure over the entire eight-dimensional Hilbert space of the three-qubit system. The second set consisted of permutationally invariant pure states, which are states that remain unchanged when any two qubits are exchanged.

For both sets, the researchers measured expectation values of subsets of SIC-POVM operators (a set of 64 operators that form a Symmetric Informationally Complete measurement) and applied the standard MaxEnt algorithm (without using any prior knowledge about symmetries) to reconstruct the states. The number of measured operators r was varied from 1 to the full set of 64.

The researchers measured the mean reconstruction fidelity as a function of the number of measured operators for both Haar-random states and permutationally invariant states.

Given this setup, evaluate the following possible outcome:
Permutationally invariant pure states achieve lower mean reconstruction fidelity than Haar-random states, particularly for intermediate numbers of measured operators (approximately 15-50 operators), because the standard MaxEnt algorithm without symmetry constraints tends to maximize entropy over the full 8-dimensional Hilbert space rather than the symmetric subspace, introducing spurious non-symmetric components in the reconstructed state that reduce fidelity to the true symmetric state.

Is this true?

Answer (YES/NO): YES